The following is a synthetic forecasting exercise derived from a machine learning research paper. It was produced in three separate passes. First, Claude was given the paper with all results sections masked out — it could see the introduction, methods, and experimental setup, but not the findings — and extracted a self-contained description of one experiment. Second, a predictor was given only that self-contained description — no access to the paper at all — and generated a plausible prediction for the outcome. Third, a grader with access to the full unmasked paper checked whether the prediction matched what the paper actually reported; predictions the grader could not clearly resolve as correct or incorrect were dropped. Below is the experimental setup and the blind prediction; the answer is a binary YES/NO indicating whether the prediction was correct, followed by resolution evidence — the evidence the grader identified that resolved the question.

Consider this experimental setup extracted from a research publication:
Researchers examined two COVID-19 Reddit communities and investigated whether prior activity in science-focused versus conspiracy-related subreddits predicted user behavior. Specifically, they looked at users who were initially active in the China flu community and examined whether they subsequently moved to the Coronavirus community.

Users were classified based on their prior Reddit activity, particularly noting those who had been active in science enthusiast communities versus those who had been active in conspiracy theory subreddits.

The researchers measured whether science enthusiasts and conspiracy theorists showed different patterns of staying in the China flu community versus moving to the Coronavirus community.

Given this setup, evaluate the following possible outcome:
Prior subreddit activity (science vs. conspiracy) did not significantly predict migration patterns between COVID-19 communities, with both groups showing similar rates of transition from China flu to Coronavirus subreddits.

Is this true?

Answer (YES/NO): NO